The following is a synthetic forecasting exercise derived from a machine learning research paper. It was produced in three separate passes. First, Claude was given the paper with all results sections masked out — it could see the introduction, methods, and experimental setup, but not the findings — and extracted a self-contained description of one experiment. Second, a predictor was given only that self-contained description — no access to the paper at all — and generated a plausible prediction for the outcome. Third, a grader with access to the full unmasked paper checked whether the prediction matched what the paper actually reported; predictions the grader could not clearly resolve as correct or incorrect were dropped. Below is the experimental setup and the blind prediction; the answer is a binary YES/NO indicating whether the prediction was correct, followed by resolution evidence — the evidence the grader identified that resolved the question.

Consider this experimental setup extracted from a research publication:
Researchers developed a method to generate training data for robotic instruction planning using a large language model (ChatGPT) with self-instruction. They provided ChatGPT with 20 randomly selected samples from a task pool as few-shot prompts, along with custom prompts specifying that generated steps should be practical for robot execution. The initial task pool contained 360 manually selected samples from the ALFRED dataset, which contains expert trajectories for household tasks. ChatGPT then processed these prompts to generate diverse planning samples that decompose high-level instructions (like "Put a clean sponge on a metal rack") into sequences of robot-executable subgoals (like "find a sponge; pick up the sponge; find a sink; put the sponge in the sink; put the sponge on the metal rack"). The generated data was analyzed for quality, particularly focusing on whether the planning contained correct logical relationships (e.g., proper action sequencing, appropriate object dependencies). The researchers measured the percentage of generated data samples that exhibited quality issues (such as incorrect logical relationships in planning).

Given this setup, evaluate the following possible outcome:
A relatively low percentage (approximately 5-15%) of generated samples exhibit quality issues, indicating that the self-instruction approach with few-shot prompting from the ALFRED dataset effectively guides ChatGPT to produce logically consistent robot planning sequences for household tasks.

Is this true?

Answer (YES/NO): NO